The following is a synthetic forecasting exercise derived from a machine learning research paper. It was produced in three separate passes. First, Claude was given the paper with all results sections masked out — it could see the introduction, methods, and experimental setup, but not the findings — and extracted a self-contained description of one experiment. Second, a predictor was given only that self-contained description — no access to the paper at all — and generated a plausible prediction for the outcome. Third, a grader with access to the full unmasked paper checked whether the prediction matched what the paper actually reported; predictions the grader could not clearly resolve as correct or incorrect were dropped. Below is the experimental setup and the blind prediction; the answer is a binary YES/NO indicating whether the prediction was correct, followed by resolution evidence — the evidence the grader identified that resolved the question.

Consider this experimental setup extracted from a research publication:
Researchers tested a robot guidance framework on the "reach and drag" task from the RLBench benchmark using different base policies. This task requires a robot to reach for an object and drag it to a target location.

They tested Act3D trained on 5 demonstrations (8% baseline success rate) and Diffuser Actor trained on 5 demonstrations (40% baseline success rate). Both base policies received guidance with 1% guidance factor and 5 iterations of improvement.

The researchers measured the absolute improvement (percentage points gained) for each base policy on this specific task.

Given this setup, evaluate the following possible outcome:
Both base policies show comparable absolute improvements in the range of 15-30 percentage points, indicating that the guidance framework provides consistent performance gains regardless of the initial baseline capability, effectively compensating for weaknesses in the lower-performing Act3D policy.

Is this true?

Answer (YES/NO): NO